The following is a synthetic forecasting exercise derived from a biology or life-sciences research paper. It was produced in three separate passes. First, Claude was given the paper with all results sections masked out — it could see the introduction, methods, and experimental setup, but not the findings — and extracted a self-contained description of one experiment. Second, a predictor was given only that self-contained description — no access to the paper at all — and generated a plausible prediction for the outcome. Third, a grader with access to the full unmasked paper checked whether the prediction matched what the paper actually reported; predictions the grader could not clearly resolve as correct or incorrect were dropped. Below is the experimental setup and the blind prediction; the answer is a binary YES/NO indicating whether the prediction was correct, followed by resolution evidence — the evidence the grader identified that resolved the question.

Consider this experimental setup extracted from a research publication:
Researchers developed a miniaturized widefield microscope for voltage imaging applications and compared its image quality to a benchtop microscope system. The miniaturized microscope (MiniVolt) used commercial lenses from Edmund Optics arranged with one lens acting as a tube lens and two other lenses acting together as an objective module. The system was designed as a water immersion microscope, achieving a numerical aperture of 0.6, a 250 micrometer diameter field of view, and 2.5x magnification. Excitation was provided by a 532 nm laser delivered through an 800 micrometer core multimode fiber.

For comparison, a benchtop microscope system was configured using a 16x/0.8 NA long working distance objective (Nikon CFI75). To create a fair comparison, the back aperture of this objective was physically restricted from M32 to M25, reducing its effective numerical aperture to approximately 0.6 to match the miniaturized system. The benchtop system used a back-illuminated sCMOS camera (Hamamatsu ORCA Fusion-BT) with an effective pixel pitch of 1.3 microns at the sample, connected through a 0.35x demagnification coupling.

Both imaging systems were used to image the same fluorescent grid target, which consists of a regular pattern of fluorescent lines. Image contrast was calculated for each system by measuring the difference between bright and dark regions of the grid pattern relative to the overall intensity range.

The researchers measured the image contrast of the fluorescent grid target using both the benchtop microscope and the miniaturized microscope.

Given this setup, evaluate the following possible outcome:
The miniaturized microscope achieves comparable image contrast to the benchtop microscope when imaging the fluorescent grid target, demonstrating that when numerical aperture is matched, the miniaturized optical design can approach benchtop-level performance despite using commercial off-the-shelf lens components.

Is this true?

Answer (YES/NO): NO